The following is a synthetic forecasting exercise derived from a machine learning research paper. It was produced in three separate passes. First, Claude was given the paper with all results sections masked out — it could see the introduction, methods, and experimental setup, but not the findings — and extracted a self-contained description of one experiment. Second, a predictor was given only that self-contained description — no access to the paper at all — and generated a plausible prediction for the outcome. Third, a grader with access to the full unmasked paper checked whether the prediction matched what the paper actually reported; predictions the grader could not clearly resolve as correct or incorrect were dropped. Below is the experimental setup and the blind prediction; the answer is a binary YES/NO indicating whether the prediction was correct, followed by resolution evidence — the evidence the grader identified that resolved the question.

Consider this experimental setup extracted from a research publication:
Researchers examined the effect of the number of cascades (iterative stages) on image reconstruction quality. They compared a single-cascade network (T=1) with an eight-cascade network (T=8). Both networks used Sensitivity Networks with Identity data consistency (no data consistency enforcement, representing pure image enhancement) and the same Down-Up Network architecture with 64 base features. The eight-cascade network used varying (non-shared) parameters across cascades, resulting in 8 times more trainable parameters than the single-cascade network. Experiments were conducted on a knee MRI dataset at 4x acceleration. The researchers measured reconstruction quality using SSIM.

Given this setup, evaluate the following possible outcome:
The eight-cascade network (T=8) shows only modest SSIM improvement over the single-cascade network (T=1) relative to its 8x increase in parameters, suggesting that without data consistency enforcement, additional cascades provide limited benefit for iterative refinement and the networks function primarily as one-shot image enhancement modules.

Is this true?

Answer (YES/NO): YES